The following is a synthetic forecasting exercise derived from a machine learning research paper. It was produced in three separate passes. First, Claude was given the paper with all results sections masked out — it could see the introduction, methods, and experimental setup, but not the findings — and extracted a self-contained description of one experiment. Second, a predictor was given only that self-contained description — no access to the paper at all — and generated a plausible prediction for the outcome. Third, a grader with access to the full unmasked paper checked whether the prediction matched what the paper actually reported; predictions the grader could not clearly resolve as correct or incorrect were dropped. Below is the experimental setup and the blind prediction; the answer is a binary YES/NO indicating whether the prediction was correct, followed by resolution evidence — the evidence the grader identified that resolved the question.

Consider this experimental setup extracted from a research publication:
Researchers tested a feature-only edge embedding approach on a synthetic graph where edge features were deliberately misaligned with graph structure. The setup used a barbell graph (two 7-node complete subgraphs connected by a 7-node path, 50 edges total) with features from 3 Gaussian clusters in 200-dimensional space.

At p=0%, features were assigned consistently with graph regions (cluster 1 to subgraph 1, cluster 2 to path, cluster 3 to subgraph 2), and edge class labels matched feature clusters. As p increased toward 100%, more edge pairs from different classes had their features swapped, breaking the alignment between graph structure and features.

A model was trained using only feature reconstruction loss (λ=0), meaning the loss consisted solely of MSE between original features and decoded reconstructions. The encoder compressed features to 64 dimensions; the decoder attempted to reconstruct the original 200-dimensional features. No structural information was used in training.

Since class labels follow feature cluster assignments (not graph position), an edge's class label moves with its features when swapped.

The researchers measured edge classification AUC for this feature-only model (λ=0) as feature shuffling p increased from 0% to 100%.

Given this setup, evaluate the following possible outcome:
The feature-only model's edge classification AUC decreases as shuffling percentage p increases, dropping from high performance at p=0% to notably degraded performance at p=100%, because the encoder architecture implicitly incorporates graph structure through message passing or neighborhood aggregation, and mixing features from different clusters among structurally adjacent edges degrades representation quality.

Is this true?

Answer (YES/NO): NO